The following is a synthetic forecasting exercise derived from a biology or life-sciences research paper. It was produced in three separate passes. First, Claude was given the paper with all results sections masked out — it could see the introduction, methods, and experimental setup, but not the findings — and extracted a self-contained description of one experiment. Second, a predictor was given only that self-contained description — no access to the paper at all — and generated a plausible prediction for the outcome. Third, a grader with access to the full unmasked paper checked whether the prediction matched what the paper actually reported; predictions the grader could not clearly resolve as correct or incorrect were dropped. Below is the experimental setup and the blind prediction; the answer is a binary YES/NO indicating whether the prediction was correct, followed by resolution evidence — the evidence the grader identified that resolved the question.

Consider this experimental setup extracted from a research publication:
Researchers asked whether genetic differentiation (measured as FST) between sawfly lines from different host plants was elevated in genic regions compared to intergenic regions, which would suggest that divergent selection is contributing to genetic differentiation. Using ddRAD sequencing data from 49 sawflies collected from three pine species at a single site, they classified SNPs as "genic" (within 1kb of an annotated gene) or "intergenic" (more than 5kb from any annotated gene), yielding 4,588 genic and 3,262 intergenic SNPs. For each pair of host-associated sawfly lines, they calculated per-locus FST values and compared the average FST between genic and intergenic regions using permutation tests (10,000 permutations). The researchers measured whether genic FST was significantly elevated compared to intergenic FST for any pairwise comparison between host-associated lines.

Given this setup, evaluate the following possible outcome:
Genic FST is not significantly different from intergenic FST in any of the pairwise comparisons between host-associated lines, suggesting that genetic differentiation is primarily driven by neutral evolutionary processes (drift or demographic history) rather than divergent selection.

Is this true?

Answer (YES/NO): NO